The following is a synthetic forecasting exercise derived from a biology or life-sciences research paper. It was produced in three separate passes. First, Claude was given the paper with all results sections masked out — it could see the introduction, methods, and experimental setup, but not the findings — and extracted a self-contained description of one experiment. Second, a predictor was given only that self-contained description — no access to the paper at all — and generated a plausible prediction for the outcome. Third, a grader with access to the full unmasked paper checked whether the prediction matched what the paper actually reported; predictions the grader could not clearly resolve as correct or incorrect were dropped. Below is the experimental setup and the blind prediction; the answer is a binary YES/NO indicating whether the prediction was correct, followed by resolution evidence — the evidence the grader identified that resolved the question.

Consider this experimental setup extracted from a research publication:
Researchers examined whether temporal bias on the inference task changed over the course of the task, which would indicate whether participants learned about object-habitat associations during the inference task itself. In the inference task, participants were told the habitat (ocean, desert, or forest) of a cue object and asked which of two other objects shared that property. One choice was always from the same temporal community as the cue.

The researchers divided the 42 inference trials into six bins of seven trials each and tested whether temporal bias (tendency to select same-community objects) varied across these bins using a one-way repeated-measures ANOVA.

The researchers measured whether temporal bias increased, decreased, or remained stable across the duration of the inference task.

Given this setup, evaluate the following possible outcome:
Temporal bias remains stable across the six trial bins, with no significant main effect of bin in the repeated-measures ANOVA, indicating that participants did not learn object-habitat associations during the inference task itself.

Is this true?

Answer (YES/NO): YES